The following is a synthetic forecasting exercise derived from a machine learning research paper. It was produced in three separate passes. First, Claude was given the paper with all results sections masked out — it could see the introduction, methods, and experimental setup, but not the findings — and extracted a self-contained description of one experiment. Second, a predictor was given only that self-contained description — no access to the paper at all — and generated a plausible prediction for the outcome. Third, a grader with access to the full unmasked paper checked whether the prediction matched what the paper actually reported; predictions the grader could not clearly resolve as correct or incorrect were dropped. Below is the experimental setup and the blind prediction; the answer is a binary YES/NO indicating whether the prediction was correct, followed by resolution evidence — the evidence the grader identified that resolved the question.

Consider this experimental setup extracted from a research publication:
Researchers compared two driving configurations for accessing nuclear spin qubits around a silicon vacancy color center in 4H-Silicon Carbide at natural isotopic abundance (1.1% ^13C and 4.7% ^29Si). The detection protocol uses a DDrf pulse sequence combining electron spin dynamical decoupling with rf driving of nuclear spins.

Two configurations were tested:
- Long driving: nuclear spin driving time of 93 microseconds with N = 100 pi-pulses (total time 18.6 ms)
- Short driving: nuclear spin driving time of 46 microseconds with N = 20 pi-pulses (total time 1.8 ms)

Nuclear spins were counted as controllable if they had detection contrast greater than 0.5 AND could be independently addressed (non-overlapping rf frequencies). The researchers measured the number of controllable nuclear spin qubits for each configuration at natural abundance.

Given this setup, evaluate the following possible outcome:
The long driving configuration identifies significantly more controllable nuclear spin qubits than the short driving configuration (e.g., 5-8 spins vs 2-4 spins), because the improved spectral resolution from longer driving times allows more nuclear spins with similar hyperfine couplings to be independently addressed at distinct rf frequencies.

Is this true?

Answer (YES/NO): NO